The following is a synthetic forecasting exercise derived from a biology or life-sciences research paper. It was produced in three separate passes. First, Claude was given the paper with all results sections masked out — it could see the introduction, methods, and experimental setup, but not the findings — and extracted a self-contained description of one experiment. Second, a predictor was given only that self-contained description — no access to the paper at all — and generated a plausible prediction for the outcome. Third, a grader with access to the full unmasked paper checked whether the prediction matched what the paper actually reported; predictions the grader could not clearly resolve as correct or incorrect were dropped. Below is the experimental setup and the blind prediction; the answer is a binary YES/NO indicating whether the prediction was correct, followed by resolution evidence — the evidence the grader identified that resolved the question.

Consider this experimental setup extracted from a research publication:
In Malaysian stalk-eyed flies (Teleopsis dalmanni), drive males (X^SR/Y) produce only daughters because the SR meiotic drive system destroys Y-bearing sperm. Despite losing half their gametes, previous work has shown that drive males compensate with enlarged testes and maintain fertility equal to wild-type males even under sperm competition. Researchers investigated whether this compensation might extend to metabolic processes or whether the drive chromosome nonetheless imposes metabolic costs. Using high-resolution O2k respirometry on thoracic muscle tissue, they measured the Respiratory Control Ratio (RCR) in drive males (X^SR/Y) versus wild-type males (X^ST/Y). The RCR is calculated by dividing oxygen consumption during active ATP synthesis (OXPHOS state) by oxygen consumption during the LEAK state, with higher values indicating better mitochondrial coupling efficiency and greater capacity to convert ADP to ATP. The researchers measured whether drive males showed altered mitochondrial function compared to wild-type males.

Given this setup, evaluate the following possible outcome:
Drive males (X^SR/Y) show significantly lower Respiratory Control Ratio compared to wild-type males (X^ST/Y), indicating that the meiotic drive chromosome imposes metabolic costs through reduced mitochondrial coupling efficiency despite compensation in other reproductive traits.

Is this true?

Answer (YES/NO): YES